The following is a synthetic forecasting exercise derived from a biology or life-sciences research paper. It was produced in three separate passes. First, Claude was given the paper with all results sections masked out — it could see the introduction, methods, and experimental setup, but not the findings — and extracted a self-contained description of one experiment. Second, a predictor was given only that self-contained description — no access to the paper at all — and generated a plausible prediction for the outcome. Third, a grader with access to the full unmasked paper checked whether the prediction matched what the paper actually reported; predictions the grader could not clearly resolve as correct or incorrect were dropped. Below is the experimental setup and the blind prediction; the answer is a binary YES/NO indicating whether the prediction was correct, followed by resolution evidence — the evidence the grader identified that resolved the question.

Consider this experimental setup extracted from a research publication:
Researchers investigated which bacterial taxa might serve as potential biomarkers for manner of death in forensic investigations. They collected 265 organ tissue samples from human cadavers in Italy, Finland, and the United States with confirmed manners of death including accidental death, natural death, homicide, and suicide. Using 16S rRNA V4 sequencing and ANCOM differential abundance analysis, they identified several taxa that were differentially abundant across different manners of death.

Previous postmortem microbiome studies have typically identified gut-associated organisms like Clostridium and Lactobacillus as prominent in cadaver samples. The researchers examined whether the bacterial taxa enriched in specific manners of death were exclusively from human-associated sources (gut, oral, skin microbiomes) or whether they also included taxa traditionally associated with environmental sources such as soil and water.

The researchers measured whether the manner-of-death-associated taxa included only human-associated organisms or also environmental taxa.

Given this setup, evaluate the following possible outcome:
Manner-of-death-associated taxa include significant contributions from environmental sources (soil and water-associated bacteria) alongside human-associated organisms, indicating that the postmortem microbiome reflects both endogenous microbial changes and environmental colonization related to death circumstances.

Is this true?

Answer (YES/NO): YES